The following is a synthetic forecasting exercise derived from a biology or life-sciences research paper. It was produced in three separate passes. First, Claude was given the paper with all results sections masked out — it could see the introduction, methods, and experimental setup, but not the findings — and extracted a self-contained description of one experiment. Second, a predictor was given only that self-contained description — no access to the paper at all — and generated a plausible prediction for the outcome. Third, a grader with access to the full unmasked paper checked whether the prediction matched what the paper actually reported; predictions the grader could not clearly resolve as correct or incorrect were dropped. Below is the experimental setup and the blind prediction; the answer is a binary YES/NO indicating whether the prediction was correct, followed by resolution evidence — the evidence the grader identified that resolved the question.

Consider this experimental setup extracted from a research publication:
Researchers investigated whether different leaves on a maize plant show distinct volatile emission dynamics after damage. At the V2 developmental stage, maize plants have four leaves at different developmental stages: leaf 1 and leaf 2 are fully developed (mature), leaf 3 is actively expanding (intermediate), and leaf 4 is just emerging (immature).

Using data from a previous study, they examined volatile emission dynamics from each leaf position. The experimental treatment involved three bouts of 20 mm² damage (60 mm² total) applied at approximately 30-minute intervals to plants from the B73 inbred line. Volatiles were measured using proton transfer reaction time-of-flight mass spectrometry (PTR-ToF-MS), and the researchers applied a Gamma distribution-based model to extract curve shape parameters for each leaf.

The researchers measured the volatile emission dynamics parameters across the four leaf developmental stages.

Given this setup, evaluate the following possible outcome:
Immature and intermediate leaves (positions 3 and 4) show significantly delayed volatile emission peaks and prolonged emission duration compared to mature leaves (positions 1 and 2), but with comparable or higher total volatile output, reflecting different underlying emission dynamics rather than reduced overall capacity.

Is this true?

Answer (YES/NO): NO